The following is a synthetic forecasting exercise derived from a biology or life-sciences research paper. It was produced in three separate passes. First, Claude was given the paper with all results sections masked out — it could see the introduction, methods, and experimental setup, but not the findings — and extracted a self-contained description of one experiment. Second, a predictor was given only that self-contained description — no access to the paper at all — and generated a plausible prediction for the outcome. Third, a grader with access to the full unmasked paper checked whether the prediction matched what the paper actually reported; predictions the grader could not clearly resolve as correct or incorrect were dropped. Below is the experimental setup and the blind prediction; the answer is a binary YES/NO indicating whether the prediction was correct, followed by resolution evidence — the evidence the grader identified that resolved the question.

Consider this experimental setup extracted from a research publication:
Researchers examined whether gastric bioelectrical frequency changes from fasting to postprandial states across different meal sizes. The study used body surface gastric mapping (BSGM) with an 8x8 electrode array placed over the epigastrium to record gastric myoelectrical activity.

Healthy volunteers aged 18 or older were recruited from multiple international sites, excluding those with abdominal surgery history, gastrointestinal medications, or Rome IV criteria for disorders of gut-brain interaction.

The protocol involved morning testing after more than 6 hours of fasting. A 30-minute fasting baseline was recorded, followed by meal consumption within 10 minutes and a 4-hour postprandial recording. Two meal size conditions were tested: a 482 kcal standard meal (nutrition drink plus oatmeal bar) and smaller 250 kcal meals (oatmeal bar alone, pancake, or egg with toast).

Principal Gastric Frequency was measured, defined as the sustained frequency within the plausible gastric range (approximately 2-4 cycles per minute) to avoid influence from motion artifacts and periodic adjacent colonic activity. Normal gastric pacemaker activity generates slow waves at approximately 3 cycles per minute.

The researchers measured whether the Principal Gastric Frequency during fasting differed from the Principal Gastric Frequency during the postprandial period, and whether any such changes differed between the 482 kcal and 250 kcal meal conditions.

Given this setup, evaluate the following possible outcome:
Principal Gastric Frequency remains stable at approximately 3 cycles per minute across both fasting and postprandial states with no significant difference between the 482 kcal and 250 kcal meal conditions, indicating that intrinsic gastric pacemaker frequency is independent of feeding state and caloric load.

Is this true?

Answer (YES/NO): NO